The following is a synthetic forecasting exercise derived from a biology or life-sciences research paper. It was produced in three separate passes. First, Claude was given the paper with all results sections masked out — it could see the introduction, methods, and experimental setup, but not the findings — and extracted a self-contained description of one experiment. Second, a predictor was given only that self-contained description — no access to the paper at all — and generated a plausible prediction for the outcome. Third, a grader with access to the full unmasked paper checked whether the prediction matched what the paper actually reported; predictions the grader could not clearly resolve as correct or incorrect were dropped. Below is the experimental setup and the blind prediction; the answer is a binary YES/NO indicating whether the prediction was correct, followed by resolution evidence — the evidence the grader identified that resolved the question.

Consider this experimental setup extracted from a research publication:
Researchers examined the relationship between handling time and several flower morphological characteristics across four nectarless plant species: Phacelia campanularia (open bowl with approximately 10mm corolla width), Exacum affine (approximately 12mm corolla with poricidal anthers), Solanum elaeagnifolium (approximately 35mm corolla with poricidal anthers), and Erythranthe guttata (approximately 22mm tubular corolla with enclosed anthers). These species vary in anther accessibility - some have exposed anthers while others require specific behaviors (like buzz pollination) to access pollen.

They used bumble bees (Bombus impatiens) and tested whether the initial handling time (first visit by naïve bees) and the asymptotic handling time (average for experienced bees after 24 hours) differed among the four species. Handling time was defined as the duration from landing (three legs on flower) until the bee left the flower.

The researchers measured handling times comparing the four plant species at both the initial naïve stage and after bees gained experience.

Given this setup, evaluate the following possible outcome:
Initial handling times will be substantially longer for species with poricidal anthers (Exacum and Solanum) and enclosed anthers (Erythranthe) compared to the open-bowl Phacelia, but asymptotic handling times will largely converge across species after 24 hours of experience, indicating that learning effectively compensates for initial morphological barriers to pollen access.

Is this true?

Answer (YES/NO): NO